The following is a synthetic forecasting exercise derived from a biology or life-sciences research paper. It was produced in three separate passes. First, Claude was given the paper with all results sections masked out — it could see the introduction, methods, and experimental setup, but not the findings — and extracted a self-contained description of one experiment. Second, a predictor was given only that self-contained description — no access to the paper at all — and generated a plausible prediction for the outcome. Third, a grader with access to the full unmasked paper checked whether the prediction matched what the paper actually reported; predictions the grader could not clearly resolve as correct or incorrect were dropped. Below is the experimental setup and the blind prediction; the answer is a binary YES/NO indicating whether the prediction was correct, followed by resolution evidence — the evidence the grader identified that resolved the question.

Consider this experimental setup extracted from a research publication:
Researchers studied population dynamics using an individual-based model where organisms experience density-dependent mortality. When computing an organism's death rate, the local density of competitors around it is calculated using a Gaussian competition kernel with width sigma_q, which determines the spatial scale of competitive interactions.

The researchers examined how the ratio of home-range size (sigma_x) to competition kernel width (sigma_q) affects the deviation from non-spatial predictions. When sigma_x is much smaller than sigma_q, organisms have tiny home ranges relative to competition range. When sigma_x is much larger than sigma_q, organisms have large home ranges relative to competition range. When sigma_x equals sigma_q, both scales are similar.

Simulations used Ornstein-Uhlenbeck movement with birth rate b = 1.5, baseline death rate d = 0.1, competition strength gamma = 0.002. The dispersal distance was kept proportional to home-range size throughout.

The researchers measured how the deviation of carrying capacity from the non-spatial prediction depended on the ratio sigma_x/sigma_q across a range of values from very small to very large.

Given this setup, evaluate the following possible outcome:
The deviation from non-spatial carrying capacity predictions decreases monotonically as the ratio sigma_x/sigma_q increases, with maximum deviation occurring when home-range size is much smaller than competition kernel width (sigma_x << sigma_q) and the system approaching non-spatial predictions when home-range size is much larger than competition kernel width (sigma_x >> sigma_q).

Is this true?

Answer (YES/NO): NO